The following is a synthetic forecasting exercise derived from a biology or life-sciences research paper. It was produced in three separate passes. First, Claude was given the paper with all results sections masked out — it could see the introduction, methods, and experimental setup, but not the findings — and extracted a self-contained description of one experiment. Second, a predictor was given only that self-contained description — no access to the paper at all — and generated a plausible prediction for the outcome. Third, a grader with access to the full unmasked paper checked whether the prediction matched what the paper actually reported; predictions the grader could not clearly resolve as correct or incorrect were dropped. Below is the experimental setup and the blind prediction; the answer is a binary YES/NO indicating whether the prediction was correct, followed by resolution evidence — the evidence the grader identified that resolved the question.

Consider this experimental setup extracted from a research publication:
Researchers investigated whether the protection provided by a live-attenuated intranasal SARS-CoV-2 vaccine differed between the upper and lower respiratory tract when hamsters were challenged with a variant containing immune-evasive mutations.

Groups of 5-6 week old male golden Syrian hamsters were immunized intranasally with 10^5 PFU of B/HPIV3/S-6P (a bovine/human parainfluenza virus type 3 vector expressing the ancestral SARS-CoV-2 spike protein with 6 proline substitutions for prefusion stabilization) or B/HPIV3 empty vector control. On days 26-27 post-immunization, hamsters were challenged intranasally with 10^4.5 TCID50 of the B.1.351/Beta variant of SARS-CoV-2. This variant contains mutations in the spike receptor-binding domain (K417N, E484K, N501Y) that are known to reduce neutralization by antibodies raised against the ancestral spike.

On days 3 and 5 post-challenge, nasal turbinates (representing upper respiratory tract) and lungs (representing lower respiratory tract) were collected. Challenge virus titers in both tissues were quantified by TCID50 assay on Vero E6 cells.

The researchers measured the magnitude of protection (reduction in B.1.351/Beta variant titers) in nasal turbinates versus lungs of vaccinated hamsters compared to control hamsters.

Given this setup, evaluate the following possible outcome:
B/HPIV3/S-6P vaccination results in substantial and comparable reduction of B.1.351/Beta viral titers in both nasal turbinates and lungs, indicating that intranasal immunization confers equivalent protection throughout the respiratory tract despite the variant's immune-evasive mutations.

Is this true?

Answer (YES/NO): YES